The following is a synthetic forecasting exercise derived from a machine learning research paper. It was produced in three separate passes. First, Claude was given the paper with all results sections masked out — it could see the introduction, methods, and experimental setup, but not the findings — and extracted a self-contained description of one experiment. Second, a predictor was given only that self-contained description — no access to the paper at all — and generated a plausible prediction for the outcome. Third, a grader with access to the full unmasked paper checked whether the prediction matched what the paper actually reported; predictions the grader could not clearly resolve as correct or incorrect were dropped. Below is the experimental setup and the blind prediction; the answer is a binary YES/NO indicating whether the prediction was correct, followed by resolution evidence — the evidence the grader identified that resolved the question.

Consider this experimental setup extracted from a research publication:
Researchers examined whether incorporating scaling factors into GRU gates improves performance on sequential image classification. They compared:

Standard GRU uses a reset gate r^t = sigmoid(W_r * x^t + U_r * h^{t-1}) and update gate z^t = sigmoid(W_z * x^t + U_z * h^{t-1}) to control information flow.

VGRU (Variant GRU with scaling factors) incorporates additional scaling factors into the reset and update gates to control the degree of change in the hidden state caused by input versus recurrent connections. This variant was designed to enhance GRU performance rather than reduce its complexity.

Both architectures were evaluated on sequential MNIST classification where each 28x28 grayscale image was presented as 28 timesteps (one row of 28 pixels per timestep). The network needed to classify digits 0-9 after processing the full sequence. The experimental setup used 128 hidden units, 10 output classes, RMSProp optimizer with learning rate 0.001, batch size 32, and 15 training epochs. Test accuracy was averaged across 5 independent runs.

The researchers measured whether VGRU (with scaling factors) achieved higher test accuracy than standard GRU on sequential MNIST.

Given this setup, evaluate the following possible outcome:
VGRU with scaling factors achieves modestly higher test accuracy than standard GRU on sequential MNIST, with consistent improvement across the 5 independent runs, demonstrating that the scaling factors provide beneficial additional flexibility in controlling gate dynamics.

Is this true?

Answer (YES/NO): NO